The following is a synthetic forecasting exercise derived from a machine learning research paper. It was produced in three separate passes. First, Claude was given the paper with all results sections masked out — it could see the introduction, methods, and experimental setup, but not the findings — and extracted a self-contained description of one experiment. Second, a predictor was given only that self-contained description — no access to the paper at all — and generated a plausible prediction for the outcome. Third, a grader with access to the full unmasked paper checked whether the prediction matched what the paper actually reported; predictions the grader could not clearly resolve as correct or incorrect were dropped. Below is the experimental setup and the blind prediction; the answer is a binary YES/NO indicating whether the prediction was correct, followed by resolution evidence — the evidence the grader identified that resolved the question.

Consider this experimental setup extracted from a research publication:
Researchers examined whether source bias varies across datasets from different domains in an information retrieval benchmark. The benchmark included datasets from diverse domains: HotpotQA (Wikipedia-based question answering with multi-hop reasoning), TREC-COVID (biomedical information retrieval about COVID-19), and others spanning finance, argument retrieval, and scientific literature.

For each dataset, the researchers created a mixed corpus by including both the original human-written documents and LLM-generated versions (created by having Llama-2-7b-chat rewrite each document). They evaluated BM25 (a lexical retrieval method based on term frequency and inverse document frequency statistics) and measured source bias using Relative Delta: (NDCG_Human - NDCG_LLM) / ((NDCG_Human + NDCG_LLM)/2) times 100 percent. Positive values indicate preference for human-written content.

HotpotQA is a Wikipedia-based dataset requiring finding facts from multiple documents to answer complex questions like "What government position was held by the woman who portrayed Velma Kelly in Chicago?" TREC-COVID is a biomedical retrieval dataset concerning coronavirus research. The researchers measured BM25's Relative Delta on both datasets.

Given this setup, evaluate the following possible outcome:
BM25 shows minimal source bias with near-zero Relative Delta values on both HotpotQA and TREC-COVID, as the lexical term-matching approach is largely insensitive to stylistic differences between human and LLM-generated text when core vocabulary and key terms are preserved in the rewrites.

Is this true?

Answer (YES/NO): NO